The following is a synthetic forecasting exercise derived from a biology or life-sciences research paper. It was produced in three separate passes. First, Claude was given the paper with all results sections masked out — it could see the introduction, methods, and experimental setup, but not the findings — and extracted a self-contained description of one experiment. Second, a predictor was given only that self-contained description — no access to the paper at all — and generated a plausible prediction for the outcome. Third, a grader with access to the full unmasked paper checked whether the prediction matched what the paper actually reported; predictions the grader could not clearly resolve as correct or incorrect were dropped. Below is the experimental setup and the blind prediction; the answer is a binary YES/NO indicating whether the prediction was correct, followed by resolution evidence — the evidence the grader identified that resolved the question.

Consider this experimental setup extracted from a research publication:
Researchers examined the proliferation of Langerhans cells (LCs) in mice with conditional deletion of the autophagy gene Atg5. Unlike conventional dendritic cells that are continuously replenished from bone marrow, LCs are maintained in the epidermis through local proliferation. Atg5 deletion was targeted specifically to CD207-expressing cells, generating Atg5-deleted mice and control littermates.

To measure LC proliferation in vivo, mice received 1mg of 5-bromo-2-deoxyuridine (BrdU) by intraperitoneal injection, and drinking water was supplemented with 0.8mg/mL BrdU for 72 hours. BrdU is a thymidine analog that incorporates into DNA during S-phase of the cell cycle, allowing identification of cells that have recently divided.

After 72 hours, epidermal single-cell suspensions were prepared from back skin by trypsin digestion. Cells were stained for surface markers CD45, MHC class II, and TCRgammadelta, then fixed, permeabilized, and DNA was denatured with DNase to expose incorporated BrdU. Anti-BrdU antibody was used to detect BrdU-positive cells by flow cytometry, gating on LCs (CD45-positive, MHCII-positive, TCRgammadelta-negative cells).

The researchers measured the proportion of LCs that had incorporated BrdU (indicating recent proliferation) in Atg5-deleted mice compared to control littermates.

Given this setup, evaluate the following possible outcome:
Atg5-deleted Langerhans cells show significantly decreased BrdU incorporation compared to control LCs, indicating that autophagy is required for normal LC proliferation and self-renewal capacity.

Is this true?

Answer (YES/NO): NO